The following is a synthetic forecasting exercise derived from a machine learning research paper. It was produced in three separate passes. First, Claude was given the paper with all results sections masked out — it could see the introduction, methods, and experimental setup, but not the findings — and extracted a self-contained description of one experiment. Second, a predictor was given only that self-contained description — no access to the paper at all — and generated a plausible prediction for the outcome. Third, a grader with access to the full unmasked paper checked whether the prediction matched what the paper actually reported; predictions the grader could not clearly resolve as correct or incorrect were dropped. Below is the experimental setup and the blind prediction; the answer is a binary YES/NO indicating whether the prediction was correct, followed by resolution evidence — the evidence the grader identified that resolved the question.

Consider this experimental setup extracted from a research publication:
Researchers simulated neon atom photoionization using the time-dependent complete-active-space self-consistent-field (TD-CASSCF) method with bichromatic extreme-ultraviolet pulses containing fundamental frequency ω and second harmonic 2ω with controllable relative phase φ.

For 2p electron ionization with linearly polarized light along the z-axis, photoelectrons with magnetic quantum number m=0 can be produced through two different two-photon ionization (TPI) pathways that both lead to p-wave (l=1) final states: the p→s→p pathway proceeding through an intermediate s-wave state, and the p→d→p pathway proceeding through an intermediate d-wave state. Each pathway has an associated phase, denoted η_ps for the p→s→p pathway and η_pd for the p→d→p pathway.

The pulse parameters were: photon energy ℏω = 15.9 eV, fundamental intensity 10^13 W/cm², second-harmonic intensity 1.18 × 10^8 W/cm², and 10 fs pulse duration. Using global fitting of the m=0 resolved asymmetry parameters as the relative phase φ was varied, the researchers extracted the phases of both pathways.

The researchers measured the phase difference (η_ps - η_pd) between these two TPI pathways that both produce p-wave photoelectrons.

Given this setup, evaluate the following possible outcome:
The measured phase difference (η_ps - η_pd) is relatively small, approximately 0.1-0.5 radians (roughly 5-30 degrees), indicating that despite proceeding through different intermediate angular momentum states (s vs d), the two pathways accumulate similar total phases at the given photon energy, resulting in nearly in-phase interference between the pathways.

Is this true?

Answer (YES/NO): NO